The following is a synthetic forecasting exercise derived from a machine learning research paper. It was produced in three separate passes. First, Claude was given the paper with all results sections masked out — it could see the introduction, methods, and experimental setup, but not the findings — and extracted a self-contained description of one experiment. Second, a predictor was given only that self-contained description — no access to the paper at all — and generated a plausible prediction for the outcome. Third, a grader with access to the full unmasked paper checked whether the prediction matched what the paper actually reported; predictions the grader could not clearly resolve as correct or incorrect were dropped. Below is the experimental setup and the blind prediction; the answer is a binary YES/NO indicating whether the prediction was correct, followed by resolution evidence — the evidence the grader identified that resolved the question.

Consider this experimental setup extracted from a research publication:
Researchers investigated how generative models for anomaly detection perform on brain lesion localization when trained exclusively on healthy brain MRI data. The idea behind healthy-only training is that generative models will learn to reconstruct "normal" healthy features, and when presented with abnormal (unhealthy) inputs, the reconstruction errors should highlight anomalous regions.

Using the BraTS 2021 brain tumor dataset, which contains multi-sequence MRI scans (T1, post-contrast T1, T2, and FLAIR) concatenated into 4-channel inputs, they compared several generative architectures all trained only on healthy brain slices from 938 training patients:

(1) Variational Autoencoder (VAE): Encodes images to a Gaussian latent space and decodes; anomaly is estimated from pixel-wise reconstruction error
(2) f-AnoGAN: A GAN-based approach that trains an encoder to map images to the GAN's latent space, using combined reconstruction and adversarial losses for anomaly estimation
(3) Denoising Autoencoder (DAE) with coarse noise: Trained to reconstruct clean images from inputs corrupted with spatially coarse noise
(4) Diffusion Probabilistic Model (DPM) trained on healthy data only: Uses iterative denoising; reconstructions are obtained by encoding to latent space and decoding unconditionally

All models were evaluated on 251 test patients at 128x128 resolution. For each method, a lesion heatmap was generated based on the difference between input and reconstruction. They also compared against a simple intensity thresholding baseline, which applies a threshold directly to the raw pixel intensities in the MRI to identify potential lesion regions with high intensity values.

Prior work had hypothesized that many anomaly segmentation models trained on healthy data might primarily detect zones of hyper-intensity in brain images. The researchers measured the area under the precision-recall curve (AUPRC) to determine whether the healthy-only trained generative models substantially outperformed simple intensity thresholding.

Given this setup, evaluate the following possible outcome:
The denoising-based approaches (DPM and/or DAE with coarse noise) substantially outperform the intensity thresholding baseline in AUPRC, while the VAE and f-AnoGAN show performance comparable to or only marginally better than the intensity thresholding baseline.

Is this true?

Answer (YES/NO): NO